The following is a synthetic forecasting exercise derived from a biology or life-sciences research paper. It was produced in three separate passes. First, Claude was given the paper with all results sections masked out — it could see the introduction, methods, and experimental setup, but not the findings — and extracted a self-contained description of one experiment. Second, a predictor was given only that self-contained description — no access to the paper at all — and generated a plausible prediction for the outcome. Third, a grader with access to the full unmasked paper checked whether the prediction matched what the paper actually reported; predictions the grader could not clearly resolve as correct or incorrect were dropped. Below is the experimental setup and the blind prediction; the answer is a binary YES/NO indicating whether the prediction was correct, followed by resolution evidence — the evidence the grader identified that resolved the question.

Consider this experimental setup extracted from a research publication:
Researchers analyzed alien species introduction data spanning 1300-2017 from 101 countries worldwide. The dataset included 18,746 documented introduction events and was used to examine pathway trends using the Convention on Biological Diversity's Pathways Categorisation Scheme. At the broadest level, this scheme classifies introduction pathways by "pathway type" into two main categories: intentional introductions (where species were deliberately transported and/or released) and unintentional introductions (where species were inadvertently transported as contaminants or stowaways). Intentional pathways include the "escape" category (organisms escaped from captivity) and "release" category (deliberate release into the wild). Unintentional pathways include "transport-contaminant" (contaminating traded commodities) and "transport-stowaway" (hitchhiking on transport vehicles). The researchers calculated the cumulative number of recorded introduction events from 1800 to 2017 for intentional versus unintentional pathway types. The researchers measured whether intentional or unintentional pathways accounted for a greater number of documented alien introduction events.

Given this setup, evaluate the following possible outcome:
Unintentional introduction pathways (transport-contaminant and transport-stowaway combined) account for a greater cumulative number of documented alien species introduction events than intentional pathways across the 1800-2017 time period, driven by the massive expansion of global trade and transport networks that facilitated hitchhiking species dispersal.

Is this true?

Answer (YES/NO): YES